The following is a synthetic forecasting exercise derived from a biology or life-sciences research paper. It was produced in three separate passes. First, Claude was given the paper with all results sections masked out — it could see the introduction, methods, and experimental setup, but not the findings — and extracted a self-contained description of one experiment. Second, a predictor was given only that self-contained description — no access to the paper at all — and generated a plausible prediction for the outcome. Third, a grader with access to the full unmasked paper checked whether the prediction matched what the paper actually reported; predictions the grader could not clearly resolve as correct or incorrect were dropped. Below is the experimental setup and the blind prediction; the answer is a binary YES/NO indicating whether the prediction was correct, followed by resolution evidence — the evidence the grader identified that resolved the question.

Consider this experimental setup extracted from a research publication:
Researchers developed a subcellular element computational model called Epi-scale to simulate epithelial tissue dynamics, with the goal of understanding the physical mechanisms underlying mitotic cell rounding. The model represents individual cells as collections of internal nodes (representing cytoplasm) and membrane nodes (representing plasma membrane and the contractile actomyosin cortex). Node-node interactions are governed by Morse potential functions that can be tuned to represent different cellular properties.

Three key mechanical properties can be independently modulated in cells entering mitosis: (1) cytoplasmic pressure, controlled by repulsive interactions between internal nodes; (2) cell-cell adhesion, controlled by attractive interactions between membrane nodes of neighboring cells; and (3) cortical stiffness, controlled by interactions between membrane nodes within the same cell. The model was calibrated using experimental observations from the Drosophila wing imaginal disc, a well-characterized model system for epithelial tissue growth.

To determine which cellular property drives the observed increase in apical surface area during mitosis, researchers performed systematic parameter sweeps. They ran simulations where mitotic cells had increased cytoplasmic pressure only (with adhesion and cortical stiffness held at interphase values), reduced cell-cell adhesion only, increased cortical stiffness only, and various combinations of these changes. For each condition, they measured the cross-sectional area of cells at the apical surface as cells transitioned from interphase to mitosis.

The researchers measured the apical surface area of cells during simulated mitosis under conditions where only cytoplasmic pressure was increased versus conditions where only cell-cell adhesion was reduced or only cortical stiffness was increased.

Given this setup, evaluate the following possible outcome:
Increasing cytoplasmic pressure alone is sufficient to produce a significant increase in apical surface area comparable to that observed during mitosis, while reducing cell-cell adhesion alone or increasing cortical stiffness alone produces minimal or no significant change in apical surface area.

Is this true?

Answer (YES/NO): YES